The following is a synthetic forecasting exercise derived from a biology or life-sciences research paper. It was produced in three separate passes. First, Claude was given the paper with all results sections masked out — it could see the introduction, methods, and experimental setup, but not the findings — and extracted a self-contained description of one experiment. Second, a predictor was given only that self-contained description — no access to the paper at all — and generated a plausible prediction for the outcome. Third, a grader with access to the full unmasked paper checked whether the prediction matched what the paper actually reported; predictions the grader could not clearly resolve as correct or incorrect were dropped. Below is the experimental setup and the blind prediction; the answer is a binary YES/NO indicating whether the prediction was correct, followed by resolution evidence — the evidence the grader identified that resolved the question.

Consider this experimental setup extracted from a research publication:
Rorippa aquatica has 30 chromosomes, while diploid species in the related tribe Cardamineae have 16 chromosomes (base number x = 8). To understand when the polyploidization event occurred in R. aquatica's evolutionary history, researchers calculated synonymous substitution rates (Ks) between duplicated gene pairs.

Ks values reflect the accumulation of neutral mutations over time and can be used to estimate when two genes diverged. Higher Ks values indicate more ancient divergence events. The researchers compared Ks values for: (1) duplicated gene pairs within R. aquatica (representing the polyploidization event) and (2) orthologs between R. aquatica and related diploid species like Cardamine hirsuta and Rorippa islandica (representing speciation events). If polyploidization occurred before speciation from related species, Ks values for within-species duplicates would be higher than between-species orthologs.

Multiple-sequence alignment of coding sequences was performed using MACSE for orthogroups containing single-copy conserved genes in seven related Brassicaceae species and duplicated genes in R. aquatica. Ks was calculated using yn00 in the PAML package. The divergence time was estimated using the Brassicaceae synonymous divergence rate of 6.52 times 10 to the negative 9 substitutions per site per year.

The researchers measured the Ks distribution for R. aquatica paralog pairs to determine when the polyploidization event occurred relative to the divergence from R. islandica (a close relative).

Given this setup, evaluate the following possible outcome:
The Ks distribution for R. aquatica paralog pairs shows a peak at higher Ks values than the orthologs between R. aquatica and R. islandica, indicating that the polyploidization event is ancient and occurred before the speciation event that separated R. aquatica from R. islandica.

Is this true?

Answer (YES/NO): YES